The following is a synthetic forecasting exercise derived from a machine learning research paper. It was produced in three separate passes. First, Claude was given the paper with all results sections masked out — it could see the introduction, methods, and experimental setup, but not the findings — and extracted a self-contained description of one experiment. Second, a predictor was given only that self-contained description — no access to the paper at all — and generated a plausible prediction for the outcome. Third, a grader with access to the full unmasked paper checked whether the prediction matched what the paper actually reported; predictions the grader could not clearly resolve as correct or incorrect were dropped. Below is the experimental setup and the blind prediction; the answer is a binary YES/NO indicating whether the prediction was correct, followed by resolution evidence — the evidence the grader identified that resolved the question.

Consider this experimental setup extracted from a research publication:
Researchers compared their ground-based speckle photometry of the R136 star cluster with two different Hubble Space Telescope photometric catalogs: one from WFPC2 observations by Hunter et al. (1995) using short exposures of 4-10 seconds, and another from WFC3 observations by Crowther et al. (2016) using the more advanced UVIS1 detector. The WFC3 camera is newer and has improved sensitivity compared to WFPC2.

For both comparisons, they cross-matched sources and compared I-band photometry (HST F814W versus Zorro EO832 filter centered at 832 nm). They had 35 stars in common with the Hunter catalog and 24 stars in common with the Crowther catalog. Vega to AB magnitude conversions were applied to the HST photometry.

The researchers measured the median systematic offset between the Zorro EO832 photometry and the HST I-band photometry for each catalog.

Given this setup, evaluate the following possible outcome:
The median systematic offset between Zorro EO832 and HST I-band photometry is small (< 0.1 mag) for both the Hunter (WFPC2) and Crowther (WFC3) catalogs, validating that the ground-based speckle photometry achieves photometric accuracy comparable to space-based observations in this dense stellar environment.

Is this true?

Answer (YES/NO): NO